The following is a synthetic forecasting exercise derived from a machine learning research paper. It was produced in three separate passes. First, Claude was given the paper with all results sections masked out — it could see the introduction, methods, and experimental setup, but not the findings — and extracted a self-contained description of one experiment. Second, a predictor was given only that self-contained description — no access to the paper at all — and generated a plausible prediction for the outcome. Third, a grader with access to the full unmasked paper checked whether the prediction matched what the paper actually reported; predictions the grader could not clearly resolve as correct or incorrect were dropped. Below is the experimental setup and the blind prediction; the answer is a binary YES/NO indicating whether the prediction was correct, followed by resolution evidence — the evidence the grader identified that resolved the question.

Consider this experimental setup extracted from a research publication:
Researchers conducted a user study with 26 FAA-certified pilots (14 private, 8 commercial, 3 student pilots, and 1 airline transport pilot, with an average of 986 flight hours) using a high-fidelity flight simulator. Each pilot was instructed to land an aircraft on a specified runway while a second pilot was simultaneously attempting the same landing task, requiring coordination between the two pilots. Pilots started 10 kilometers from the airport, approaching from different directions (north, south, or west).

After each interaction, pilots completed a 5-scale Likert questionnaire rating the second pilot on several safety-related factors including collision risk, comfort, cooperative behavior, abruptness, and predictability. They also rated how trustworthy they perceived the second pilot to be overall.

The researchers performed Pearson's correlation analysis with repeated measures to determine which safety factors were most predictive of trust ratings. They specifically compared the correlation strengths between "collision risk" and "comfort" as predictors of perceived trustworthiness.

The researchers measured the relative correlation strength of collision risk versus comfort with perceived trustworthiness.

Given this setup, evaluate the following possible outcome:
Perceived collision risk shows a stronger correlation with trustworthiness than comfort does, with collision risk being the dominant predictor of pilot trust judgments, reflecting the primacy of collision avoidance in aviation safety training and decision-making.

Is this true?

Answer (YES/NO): NO